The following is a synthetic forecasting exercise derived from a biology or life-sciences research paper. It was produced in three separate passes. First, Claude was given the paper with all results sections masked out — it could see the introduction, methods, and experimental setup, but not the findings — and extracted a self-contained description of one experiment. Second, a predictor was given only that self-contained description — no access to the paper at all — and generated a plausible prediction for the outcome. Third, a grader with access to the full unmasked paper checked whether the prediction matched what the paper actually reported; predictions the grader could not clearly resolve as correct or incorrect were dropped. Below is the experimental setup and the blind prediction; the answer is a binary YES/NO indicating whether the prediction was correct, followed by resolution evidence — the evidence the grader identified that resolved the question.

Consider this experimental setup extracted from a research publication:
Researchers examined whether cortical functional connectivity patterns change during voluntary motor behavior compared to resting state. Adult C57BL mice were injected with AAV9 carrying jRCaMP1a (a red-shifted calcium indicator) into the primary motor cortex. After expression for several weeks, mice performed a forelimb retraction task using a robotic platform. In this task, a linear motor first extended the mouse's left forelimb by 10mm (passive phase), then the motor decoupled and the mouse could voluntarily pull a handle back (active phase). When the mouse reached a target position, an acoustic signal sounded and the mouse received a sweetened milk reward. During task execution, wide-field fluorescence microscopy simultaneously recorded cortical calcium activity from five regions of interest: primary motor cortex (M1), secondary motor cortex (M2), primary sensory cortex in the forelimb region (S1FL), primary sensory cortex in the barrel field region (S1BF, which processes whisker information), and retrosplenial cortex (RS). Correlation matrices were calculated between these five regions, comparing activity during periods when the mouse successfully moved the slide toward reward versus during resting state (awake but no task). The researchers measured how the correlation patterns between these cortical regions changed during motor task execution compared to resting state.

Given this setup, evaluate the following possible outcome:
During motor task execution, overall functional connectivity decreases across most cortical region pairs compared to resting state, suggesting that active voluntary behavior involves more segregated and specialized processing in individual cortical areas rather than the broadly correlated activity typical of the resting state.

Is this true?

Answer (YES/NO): NO